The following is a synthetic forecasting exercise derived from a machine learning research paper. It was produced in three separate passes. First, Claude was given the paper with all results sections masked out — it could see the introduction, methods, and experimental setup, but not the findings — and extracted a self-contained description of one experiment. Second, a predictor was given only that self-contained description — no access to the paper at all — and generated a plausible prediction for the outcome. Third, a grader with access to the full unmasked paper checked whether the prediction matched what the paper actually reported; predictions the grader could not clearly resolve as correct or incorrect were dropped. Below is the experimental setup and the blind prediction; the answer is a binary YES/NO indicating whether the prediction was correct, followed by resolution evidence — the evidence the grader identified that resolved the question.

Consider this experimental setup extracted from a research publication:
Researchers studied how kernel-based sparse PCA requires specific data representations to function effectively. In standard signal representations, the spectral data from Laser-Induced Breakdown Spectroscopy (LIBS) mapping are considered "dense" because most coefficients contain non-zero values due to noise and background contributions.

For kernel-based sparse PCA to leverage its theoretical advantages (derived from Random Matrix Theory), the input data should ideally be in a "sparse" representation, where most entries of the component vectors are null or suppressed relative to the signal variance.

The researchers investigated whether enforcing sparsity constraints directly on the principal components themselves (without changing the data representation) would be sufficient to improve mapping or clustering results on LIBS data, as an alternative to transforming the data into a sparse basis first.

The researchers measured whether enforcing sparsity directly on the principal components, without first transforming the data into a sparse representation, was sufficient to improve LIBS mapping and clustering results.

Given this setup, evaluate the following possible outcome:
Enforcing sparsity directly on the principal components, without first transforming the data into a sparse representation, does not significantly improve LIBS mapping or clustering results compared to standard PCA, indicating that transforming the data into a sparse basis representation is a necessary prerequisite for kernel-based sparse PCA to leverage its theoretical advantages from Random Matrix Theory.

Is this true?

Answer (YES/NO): YES